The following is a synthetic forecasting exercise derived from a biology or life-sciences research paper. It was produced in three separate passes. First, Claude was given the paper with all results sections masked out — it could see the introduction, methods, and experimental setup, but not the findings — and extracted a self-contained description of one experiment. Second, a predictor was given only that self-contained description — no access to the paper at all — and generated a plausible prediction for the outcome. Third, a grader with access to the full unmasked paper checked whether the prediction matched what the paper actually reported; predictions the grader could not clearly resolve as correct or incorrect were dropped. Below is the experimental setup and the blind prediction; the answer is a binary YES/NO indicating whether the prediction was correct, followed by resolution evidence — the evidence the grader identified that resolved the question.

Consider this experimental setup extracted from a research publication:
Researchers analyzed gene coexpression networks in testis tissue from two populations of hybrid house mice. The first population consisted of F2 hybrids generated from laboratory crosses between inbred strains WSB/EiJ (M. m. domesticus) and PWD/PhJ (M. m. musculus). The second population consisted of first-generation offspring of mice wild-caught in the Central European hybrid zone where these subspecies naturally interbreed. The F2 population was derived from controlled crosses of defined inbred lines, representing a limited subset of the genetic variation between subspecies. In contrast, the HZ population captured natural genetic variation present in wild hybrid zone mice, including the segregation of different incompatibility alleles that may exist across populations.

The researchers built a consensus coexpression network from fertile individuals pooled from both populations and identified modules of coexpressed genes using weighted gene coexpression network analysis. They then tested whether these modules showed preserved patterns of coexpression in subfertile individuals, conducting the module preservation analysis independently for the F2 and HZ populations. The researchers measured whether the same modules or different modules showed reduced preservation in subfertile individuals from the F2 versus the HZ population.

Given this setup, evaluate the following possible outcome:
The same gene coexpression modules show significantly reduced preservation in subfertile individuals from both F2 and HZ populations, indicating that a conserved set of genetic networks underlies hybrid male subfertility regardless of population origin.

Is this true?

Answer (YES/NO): NO